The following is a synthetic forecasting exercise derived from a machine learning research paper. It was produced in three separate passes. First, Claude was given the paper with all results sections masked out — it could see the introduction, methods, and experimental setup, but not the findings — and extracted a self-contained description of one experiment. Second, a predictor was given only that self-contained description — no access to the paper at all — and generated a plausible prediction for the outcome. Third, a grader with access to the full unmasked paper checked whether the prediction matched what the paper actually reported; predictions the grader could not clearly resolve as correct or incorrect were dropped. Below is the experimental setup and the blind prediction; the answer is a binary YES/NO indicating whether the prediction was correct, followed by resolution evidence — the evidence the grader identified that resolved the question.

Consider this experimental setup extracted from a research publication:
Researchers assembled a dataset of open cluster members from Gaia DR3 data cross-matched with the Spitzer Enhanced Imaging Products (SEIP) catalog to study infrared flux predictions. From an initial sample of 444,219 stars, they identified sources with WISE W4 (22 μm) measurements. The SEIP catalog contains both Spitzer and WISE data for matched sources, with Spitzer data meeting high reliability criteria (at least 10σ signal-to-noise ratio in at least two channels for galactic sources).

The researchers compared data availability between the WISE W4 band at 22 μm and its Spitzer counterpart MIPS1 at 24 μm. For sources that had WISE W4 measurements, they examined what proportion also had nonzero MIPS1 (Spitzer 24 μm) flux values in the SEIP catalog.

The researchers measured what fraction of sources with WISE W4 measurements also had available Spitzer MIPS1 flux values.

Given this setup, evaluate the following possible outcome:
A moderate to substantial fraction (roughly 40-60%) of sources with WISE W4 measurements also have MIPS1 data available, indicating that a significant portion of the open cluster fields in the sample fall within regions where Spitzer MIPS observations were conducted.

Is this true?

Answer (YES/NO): NO